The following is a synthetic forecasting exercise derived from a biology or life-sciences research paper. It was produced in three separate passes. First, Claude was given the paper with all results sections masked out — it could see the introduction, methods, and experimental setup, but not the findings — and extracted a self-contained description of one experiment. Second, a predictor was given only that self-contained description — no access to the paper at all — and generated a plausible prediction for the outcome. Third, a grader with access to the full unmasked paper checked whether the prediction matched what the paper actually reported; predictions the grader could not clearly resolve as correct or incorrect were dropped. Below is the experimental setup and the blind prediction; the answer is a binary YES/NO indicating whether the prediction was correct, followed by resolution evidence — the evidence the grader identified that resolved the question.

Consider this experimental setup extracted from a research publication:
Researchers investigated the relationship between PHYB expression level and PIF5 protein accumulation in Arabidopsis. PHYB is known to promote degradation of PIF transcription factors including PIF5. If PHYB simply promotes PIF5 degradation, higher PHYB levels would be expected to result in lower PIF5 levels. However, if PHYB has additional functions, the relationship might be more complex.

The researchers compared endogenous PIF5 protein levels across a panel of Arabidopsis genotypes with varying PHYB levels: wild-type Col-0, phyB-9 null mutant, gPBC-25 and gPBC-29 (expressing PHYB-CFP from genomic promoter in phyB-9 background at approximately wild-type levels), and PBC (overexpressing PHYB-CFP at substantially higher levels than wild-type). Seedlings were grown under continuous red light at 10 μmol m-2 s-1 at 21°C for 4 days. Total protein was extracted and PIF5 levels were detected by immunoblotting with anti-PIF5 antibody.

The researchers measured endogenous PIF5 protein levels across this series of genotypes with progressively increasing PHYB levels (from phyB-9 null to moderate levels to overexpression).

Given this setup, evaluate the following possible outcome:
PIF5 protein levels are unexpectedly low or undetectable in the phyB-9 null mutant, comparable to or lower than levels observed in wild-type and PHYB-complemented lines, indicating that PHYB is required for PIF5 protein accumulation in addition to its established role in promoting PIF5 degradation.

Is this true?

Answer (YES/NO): NO